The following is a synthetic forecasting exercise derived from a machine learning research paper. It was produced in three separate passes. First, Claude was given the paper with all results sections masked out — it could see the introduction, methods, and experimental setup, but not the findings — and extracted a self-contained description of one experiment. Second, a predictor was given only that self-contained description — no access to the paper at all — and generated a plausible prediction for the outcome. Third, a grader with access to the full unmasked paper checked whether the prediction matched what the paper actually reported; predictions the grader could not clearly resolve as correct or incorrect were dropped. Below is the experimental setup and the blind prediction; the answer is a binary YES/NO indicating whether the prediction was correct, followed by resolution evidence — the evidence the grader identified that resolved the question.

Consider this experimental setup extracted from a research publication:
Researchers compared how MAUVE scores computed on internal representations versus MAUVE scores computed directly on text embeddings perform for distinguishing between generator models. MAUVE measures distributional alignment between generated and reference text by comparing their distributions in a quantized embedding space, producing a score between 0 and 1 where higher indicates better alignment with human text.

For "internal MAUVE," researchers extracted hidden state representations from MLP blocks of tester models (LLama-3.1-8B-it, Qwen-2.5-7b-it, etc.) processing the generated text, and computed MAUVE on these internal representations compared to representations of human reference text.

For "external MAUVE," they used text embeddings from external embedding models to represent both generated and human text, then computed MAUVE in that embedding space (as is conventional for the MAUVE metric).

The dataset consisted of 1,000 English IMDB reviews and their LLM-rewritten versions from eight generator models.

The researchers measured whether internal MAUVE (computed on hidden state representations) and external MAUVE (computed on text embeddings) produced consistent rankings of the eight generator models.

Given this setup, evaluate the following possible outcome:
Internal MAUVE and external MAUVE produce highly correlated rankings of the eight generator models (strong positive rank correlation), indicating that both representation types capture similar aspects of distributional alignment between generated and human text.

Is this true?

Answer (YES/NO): NO